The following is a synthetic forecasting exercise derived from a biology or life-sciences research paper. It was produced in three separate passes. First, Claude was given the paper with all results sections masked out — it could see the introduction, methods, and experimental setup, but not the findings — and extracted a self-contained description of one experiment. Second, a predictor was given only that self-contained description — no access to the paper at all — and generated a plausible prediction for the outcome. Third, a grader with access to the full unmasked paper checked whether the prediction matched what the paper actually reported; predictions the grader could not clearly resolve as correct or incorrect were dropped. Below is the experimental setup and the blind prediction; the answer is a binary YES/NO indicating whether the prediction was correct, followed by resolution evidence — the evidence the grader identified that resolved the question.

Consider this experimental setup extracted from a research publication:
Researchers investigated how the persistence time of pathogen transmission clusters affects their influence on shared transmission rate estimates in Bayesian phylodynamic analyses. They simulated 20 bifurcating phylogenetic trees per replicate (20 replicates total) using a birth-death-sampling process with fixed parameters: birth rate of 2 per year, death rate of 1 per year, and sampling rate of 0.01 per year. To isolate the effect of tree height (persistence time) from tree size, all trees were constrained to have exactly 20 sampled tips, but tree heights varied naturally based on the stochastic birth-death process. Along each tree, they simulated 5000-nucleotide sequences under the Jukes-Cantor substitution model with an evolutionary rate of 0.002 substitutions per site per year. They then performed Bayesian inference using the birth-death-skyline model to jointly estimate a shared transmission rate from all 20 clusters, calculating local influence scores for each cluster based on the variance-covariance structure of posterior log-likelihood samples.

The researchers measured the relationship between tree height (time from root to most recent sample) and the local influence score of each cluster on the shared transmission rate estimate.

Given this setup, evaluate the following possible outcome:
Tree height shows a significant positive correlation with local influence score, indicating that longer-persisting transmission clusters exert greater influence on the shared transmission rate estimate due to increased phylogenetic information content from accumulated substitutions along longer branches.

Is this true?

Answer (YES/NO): NO